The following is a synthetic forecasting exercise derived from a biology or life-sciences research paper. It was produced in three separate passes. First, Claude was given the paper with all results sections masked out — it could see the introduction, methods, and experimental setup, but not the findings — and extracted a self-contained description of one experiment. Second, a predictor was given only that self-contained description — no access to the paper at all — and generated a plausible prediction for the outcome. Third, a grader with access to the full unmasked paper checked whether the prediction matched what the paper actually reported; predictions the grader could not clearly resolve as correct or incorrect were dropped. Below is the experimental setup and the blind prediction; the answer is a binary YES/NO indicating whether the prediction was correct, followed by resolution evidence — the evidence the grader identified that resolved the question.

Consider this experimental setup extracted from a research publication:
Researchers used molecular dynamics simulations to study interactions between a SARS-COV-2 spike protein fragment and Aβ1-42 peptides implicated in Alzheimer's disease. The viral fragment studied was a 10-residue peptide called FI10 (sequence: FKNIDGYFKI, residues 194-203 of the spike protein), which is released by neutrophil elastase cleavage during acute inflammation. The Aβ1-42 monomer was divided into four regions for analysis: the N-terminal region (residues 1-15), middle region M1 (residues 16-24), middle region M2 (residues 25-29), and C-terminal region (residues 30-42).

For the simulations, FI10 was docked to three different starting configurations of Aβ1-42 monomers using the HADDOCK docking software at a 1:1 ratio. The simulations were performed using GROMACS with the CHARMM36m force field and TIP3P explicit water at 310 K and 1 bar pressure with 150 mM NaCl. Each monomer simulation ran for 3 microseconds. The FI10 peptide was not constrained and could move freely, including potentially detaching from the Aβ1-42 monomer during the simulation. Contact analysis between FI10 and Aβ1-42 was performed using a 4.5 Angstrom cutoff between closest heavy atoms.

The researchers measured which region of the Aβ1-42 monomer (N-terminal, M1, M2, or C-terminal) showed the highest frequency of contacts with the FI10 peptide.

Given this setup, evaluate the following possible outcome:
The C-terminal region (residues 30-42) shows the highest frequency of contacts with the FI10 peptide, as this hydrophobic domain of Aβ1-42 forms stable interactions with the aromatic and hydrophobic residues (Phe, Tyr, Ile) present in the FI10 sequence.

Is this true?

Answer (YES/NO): NO